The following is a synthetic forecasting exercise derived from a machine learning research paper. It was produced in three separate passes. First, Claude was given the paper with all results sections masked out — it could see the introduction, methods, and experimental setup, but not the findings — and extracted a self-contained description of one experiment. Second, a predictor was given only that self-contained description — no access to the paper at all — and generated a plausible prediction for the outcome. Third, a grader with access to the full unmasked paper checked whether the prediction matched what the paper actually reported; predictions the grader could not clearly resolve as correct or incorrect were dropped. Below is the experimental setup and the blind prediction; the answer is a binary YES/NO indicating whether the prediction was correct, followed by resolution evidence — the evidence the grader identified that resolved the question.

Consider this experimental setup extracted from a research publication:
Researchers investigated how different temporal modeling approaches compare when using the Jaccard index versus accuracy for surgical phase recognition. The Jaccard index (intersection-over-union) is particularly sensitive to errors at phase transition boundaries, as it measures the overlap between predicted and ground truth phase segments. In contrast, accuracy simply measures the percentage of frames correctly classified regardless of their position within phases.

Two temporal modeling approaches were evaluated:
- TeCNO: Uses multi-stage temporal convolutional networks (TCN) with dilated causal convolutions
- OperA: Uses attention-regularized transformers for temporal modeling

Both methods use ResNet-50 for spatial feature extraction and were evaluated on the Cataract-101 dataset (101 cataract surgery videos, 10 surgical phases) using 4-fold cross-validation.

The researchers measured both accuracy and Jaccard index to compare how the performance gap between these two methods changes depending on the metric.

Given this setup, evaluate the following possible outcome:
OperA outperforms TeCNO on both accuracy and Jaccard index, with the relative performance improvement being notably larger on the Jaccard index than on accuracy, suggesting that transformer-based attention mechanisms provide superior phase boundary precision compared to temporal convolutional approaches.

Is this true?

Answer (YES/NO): NO